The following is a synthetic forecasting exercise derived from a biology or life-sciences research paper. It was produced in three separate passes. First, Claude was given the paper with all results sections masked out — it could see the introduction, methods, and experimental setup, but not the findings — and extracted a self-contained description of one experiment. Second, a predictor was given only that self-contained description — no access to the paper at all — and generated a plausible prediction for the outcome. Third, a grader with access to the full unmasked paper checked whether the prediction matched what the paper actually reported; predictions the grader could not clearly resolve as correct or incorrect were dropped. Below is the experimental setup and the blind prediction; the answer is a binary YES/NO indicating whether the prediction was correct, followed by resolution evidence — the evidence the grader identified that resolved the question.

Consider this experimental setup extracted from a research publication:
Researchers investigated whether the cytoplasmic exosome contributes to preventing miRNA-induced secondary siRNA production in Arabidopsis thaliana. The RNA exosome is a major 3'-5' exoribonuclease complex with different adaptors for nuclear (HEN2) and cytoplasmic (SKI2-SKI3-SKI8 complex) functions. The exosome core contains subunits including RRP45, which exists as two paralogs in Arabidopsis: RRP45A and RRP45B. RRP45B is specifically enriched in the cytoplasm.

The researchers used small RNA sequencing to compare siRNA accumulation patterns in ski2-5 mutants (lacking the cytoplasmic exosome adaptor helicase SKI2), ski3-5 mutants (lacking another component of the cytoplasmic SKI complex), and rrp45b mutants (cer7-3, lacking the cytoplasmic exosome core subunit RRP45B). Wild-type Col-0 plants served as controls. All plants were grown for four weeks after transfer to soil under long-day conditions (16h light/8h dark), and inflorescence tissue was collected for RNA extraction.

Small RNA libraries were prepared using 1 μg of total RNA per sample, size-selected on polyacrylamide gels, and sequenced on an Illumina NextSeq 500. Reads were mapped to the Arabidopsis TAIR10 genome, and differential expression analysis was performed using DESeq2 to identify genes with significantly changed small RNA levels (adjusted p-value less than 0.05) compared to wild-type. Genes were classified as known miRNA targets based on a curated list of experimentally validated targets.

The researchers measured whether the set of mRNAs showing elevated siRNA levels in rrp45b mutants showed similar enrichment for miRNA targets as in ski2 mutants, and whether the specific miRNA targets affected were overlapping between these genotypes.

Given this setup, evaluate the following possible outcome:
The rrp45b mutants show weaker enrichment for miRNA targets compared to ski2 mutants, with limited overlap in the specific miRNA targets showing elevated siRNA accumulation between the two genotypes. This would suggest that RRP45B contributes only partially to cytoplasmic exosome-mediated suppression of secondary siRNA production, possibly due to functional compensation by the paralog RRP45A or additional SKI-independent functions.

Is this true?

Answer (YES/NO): NO